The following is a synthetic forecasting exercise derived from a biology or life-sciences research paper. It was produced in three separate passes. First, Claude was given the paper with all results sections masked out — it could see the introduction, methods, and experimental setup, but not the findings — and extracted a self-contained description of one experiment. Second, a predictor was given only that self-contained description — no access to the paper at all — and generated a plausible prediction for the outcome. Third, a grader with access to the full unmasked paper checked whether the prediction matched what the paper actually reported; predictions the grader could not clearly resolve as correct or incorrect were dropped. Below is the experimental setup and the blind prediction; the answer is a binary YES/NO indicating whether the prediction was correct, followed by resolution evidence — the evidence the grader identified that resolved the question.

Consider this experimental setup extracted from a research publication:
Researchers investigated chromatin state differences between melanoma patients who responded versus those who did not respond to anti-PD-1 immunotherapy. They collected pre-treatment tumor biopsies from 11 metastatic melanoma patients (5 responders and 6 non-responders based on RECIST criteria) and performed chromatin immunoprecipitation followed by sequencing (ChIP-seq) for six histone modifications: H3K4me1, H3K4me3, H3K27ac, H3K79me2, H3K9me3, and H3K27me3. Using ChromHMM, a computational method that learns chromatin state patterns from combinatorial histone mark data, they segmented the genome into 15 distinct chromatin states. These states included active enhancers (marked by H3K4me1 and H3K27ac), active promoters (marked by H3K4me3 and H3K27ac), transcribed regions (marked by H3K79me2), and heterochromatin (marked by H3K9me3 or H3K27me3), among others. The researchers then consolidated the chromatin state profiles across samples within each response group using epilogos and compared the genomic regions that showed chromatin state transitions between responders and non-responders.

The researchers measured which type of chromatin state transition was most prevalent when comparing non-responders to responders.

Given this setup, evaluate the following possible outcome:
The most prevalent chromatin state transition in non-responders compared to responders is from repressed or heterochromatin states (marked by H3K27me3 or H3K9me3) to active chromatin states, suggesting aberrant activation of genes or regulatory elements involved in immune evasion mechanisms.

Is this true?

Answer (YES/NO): YES